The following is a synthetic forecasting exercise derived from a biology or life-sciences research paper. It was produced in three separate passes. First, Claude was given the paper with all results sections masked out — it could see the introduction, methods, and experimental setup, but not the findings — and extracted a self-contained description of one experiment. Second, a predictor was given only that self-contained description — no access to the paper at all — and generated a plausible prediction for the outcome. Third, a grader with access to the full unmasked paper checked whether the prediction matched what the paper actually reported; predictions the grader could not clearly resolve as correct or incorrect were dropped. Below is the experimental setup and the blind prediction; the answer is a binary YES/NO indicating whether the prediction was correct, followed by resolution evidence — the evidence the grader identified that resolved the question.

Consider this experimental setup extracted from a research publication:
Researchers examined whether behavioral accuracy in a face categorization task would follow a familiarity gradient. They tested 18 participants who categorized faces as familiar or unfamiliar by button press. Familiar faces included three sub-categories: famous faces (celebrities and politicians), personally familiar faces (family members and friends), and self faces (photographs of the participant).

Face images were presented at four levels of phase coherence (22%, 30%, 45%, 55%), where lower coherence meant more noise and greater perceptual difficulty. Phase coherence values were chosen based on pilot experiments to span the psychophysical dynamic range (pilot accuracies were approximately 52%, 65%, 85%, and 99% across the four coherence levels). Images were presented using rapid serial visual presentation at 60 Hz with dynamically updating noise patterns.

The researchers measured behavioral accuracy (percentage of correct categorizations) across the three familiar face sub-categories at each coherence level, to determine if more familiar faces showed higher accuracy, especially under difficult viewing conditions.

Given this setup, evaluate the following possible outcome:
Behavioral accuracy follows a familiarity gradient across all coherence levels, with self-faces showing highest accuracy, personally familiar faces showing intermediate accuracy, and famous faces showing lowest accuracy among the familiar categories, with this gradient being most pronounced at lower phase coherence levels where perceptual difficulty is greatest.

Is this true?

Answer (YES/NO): YES